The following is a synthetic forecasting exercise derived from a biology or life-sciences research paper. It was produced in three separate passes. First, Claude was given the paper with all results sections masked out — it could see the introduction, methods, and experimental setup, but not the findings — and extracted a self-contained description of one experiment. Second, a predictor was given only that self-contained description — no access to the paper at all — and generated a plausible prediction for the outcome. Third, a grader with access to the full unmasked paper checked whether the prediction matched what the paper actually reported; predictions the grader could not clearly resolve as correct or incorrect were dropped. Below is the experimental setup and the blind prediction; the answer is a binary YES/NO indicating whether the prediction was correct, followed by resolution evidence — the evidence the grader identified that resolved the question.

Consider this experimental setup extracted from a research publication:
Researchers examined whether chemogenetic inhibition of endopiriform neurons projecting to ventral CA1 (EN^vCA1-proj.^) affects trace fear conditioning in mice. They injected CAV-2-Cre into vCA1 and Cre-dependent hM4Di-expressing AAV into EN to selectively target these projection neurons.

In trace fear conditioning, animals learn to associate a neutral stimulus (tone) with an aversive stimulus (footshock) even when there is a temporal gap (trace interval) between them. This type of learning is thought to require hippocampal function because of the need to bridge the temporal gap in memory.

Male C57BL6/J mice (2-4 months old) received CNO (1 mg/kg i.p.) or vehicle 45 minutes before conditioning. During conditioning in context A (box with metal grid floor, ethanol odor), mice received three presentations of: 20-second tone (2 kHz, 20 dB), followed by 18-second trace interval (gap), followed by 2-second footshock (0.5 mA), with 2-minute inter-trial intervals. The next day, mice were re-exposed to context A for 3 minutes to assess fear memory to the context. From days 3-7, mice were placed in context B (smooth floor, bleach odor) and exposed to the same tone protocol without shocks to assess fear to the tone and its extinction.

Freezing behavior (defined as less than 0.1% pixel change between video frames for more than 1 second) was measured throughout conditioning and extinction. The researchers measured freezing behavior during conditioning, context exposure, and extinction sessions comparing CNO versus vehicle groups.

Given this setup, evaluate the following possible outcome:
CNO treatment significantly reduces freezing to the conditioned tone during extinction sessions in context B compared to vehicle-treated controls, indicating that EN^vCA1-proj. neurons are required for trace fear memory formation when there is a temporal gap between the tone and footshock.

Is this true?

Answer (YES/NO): NO